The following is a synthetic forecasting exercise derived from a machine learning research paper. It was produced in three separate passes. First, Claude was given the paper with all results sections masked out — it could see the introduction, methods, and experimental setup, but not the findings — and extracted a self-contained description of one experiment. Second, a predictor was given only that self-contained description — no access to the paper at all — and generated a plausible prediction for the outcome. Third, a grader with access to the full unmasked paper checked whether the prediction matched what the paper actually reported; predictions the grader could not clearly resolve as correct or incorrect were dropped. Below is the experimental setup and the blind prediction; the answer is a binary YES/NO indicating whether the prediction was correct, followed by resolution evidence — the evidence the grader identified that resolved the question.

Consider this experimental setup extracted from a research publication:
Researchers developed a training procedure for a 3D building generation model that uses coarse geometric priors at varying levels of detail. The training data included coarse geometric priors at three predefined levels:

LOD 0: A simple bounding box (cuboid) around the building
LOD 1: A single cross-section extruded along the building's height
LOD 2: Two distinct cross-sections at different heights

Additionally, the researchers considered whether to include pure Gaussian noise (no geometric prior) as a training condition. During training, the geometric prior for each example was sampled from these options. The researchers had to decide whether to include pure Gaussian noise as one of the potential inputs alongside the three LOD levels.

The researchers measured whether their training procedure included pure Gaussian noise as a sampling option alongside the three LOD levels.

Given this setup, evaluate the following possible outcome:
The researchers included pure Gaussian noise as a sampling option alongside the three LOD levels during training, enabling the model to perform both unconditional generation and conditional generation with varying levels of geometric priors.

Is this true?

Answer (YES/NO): YES